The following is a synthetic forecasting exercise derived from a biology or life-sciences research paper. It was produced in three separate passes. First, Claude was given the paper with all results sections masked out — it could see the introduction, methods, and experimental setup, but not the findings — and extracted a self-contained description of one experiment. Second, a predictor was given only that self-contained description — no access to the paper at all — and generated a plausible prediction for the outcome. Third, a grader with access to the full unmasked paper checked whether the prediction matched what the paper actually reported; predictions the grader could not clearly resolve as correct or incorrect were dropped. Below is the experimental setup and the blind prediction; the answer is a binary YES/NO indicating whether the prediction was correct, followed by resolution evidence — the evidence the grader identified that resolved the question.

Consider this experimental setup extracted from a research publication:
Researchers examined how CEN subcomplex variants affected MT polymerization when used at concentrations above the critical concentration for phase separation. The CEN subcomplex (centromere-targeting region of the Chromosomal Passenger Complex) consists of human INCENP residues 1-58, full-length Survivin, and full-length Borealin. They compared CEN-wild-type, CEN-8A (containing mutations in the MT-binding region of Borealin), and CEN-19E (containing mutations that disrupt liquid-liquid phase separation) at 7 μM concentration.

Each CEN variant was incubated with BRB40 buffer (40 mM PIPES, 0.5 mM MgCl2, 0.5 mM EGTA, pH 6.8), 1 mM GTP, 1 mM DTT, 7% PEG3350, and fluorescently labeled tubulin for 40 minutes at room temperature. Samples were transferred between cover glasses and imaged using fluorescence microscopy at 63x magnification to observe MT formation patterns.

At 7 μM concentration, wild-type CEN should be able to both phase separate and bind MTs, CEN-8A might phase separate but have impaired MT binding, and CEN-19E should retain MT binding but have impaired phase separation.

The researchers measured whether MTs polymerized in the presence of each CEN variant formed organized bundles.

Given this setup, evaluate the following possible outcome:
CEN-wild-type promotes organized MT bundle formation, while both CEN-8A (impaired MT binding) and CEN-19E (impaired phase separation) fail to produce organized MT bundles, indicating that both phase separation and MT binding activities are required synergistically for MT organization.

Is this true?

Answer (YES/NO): NO